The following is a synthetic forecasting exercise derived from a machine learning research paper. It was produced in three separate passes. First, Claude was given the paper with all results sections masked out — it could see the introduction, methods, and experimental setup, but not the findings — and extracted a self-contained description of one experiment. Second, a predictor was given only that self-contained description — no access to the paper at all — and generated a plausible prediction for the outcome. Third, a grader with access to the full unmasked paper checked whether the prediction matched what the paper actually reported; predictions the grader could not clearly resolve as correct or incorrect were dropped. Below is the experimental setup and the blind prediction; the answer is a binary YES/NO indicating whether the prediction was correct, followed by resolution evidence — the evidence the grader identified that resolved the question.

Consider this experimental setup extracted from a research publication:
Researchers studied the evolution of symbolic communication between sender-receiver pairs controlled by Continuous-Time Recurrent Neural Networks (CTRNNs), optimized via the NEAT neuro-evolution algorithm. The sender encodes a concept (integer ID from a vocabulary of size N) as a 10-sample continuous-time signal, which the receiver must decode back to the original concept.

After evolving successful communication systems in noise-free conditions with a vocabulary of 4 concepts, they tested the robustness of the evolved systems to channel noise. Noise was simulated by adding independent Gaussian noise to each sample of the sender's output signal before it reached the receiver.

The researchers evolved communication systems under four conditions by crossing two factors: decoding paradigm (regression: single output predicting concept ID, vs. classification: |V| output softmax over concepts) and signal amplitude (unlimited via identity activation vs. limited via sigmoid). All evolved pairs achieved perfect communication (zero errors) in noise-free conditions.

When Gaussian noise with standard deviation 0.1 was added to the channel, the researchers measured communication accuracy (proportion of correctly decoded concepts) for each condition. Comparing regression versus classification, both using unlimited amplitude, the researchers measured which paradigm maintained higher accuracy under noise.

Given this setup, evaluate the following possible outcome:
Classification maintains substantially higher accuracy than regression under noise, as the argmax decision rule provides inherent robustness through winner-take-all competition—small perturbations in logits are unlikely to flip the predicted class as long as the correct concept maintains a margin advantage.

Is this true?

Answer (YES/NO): NO